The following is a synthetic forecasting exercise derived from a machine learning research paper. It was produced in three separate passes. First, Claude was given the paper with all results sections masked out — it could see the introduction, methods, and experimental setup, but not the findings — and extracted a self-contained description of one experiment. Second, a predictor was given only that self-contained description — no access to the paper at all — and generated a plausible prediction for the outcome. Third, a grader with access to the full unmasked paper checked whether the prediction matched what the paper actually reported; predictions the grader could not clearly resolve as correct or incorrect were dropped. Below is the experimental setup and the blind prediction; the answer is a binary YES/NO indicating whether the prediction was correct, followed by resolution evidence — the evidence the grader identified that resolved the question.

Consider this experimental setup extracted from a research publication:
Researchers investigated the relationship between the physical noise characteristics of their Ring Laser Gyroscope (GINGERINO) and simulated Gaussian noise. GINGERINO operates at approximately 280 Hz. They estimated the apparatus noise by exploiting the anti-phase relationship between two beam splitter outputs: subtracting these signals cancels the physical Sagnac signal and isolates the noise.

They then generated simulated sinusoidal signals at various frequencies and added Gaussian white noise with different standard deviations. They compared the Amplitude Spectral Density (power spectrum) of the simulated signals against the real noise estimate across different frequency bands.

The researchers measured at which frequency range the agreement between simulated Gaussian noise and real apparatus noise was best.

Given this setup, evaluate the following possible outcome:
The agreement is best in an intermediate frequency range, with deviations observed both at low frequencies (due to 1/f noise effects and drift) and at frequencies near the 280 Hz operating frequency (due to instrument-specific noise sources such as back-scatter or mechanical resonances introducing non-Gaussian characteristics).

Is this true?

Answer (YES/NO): NO